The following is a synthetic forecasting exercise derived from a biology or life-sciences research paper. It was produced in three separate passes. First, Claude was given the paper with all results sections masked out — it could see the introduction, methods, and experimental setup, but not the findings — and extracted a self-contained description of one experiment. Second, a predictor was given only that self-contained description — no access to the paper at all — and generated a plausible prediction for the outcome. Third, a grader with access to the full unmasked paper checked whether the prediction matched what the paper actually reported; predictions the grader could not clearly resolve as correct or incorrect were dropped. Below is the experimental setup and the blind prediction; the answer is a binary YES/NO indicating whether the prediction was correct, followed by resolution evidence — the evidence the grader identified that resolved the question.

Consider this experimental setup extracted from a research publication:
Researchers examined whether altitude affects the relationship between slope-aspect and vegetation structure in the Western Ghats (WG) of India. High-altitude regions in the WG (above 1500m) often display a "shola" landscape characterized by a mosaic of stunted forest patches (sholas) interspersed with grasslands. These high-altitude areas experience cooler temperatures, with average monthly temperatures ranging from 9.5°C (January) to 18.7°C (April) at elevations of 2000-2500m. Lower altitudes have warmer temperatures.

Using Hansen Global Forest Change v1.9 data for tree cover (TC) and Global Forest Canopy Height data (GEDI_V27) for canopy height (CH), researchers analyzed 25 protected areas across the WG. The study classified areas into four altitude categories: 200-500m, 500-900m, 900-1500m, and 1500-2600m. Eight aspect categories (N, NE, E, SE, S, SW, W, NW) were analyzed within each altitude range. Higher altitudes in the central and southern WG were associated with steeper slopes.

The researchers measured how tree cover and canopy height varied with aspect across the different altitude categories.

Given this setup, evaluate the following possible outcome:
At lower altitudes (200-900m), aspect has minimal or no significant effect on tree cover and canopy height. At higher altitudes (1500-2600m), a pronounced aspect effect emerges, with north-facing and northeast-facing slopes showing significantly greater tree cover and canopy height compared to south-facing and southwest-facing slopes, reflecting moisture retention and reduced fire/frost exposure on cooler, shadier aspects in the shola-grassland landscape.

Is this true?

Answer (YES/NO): NO